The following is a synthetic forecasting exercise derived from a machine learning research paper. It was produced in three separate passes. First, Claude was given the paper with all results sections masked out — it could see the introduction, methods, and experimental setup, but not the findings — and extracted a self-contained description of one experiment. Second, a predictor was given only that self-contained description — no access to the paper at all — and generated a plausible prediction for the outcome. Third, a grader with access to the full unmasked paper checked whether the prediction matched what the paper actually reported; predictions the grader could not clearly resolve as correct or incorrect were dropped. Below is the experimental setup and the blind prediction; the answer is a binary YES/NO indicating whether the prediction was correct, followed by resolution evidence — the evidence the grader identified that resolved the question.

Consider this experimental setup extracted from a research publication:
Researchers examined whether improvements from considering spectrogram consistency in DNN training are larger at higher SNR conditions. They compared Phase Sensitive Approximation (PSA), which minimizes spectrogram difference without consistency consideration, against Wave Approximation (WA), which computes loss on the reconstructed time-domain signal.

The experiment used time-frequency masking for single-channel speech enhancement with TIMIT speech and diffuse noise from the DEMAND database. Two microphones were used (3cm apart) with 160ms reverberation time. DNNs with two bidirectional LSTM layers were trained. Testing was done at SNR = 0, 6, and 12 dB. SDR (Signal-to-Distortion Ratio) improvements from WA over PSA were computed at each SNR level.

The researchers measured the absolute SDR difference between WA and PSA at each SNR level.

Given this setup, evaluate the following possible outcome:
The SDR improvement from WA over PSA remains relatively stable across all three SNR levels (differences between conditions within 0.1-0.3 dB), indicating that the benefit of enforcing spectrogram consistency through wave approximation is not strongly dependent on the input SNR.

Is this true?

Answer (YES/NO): YES